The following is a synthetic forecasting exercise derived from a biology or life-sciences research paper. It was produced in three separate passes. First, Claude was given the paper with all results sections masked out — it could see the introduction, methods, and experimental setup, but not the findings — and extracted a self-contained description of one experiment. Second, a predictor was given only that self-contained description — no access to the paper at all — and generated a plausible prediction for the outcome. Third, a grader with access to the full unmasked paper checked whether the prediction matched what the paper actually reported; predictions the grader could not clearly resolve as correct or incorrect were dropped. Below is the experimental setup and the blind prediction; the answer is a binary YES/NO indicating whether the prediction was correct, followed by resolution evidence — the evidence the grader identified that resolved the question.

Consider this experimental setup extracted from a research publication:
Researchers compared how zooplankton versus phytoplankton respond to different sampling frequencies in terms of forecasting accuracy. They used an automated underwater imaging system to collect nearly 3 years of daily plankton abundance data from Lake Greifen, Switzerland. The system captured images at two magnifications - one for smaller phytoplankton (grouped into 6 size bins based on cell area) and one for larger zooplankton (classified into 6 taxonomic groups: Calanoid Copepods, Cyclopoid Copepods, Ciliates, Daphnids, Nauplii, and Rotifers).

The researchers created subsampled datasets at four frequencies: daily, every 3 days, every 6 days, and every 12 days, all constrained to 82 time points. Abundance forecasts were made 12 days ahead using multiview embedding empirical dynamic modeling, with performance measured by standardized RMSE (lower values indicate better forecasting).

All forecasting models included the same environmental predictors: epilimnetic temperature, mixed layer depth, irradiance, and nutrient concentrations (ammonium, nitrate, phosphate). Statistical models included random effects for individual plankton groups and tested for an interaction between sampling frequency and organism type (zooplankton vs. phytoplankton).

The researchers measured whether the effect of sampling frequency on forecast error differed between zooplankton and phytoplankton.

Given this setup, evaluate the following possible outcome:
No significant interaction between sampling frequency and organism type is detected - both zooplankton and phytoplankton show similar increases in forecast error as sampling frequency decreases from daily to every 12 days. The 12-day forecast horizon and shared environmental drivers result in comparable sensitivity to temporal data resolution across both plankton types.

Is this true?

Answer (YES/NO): YES